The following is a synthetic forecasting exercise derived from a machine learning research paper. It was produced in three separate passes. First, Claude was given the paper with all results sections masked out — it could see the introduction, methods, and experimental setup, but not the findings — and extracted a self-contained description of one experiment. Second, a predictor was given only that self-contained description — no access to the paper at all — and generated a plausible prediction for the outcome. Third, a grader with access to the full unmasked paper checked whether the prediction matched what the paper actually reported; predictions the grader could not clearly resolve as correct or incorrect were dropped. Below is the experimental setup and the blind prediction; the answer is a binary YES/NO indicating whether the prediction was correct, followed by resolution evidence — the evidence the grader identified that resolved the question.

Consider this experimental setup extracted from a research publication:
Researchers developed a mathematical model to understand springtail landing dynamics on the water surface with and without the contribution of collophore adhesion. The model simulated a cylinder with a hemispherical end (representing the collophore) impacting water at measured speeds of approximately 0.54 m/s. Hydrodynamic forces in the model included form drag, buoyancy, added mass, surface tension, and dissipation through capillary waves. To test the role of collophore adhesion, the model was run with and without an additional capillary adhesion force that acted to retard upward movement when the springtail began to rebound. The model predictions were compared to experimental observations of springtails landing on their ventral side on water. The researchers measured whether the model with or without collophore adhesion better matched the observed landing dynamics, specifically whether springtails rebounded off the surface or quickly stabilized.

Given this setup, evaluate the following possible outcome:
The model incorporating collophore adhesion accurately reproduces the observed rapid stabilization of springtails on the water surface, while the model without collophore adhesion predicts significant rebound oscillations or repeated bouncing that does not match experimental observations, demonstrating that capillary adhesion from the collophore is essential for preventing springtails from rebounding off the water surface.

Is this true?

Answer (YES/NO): YES